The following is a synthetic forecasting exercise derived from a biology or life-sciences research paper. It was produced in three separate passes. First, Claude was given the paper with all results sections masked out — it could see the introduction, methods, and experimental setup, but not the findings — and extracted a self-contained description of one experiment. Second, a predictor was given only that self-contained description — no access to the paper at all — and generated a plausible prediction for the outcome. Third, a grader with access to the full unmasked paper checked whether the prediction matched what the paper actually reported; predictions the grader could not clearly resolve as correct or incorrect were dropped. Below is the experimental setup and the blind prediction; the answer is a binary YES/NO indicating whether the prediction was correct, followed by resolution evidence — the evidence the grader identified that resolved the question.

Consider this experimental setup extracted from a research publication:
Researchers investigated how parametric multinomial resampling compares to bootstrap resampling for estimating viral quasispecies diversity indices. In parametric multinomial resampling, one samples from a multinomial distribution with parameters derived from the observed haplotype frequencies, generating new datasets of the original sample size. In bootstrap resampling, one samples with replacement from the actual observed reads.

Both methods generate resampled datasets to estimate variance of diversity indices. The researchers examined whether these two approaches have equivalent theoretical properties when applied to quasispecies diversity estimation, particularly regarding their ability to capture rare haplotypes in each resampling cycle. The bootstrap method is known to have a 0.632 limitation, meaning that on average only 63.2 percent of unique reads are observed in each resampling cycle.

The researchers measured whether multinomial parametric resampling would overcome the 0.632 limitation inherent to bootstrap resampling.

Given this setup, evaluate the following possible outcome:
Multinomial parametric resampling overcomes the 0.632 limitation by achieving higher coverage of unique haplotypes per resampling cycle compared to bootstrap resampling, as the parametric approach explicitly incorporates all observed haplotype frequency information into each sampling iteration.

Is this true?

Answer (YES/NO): NO